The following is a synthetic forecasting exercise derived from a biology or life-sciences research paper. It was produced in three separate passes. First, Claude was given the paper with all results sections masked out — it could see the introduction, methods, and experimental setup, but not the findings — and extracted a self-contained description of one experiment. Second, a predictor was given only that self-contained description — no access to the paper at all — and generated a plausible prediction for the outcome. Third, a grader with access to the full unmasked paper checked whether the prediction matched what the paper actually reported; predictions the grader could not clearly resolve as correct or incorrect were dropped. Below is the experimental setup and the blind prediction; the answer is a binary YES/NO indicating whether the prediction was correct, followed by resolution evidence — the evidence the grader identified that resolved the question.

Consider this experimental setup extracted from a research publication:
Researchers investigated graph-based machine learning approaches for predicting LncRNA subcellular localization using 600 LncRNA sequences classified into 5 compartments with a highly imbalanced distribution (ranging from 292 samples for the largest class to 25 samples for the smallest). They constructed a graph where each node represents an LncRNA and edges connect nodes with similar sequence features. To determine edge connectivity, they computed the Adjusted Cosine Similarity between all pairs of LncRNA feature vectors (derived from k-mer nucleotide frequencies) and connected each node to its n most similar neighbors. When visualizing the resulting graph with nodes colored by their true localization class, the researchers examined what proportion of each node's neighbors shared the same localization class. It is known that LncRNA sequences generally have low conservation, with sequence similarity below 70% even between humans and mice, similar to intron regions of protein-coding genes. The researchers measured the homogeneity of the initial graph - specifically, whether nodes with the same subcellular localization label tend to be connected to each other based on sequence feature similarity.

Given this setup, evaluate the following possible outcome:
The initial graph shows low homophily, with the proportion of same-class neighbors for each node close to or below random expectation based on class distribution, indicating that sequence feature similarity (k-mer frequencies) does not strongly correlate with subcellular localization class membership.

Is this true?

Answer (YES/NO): NO